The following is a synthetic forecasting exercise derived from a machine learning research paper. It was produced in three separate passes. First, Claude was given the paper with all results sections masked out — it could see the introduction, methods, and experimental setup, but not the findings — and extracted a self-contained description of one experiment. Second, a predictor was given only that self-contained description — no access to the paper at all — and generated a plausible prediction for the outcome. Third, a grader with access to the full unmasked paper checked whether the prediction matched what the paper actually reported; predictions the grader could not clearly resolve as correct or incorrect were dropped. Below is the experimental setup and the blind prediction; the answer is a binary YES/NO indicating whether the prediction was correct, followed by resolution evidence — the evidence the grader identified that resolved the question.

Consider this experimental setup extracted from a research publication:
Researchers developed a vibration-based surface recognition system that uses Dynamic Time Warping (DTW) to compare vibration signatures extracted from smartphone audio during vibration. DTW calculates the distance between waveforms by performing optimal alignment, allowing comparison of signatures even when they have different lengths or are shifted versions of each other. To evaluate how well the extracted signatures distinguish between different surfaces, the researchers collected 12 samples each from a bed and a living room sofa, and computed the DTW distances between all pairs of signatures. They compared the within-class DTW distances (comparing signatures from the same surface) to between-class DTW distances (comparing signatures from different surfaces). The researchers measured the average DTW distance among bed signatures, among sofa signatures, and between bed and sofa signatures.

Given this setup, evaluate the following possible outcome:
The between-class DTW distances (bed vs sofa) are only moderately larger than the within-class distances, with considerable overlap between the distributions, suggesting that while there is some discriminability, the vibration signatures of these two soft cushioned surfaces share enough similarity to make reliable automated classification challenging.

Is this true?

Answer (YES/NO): NO